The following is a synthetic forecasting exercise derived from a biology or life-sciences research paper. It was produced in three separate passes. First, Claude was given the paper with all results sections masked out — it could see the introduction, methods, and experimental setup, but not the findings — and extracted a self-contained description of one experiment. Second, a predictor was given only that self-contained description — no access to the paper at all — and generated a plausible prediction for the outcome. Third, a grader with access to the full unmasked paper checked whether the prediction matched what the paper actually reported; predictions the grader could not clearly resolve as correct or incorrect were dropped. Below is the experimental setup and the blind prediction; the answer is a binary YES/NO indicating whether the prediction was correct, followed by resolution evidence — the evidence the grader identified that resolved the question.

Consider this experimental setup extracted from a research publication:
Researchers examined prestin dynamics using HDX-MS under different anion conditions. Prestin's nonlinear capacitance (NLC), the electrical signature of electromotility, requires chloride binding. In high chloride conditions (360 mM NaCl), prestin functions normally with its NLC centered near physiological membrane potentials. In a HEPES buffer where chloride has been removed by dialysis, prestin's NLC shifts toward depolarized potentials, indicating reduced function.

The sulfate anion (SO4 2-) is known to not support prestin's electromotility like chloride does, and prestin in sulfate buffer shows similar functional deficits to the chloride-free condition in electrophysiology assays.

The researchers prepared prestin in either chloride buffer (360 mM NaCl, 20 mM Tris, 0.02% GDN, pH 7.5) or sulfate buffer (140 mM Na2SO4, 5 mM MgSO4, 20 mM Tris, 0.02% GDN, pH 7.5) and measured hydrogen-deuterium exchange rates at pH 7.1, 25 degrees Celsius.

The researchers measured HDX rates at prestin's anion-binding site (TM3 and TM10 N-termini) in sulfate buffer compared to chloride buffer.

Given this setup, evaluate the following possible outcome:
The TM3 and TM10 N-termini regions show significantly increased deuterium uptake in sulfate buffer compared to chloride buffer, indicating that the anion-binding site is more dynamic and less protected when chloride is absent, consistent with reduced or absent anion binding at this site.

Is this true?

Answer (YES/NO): NO